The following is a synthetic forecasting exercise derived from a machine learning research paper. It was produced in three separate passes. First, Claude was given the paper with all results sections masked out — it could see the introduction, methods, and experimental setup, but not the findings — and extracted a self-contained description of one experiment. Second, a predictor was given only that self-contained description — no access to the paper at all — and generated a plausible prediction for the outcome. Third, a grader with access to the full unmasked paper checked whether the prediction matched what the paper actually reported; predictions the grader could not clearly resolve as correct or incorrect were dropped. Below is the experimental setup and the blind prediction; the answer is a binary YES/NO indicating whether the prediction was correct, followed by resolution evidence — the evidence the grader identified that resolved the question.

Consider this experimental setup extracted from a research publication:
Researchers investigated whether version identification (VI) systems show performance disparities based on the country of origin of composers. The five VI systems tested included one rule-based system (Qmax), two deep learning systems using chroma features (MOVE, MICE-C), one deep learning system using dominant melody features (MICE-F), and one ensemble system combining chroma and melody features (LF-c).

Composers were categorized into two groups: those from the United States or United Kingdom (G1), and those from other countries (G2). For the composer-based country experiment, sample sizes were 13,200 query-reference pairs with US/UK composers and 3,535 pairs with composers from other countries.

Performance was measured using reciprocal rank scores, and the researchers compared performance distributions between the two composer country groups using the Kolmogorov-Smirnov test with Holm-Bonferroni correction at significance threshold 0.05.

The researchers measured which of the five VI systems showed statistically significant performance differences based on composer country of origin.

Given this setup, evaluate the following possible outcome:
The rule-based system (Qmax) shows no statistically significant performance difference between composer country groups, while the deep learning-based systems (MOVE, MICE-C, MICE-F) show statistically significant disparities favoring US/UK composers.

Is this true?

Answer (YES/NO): NO